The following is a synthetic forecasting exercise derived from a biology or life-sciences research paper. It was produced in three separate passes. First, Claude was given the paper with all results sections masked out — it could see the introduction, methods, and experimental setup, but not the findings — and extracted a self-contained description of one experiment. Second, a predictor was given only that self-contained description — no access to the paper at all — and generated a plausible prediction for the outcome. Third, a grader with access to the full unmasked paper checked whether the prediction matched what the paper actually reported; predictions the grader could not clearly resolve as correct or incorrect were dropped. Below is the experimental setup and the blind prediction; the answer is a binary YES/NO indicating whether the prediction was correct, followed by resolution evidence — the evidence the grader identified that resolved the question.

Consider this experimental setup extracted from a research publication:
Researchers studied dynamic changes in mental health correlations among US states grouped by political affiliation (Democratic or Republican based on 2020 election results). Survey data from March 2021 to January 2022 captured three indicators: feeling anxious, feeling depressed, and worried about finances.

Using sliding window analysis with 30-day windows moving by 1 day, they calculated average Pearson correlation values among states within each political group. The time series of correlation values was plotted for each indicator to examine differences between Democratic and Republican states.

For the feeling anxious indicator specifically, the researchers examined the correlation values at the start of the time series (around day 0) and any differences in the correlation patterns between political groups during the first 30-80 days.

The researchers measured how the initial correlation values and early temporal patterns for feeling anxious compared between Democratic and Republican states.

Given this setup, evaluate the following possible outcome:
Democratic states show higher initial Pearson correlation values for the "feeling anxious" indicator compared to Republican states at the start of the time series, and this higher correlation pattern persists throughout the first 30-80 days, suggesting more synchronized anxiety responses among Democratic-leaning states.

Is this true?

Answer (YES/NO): YES